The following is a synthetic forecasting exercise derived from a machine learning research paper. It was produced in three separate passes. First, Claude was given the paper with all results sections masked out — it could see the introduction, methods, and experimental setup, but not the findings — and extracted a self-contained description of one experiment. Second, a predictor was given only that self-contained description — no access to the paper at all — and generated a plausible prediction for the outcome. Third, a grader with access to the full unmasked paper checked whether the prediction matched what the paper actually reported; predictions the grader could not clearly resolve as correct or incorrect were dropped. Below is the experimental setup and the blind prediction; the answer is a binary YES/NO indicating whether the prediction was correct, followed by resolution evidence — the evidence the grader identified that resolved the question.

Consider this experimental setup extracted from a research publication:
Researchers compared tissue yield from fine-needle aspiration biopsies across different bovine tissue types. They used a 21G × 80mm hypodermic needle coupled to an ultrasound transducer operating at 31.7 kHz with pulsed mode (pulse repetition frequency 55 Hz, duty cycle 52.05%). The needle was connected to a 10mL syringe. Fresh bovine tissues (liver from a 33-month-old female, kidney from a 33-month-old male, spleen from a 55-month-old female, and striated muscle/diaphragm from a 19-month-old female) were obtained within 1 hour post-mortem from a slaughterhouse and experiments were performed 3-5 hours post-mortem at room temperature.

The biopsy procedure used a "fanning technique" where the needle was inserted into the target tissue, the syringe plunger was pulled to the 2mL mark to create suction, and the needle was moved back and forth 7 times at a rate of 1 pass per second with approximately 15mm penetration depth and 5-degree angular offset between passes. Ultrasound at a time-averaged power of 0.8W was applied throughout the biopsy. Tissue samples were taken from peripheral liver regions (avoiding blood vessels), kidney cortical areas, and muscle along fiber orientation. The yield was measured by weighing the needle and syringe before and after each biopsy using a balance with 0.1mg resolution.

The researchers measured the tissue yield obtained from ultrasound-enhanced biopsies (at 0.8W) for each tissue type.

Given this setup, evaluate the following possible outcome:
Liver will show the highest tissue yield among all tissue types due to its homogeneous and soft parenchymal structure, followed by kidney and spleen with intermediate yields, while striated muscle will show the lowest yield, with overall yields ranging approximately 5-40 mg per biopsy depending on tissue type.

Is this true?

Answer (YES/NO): NO